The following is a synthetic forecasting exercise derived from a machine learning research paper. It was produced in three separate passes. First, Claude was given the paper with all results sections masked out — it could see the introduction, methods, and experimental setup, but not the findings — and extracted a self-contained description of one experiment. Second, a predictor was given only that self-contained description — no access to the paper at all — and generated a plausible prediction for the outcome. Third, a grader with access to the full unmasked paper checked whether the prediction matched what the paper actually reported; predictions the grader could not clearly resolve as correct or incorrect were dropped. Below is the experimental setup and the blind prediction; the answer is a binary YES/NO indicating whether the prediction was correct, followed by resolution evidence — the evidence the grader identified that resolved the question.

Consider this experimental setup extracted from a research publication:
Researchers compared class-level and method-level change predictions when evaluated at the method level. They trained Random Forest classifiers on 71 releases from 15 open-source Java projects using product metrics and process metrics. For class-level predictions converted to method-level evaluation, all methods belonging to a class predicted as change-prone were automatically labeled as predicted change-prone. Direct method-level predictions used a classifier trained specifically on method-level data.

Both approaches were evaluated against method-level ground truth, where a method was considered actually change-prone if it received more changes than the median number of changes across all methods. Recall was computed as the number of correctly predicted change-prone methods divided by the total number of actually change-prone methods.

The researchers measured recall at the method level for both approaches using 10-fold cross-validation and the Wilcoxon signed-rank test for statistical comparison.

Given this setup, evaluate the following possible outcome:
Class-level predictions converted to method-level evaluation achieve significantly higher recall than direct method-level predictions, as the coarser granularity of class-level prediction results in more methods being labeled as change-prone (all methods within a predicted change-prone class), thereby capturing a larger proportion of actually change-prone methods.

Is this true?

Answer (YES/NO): YES